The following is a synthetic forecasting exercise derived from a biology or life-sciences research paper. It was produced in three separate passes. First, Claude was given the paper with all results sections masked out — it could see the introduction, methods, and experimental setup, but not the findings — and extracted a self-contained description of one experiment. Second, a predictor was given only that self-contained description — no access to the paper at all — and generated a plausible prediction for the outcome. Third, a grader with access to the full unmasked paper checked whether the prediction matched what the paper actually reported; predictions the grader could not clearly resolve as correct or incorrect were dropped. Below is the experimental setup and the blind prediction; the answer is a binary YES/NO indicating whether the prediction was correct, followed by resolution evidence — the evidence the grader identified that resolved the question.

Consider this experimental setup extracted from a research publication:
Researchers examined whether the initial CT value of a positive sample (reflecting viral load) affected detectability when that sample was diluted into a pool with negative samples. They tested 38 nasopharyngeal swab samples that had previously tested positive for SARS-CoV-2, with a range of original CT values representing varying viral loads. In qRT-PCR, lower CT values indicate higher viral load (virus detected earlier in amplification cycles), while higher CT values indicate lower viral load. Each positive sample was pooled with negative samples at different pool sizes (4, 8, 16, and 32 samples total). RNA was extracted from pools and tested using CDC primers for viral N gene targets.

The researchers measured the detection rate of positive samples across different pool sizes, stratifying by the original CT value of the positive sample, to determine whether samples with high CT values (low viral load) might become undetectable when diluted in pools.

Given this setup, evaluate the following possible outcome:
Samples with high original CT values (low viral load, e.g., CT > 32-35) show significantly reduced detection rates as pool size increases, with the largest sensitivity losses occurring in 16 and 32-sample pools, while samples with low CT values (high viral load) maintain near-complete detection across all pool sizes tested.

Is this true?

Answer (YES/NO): YES